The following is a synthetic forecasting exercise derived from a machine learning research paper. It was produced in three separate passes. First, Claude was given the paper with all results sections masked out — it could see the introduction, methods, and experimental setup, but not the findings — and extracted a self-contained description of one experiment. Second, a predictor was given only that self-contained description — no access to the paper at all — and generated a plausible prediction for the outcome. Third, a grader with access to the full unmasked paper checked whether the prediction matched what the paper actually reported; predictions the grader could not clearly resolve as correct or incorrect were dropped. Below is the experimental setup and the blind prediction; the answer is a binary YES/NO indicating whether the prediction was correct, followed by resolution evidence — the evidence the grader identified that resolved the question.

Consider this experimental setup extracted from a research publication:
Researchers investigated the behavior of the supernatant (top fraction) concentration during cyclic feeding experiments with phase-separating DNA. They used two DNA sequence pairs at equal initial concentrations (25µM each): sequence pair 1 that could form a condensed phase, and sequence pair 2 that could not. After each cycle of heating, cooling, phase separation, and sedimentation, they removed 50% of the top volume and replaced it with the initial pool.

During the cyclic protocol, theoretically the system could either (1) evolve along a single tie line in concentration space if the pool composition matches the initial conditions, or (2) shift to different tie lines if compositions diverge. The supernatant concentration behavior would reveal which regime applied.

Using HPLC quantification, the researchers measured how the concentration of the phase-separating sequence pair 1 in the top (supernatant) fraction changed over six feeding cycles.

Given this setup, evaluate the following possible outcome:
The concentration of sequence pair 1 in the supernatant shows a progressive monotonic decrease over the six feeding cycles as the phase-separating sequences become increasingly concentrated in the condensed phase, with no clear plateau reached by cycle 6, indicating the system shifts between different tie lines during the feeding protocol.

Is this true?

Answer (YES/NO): NO